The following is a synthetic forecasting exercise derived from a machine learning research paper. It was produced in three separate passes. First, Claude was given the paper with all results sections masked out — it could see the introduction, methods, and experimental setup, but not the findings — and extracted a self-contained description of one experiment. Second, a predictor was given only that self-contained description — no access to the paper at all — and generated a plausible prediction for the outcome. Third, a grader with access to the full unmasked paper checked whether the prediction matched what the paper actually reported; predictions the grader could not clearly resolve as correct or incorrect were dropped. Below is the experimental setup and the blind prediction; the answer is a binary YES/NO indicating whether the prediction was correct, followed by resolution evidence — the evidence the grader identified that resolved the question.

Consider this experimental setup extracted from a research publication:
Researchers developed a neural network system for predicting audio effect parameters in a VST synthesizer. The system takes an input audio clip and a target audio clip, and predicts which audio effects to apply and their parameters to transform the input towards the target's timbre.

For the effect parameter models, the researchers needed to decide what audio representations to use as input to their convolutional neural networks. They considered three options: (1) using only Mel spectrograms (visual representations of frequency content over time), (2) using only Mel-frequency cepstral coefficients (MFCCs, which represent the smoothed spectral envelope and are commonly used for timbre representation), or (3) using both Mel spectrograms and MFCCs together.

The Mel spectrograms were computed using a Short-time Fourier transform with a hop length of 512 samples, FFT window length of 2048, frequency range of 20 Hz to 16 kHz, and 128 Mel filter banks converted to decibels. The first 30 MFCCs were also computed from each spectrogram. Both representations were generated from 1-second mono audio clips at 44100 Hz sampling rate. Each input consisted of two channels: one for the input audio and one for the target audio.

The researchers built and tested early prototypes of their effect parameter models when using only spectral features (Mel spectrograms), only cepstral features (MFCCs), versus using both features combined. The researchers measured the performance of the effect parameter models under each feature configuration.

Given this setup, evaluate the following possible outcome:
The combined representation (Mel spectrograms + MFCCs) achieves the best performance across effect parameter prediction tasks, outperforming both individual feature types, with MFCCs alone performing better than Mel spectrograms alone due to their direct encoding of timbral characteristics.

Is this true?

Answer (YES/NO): NO